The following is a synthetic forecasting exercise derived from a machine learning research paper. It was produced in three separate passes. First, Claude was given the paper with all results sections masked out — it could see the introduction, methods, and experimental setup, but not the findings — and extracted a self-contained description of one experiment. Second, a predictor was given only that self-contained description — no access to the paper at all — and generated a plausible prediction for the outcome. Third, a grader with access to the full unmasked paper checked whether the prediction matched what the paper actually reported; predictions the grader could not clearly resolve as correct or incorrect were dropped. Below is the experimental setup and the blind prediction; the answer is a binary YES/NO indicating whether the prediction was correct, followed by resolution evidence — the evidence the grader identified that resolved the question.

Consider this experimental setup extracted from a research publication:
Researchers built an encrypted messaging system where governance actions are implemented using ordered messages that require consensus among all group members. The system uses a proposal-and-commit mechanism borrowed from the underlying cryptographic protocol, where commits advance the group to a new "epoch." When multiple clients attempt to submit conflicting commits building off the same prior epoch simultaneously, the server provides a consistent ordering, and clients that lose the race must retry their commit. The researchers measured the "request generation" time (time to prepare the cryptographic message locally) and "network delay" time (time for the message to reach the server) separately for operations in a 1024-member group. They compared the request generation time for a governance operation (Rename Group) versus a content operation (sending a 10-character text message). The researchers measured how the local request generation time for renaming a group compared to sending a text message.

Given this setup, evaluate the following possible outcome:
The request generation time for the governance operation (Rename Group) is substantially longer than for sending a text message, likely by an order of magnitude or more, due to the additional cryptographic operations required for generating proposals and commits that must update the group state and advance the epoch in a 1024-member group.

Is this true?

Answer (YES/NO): YES